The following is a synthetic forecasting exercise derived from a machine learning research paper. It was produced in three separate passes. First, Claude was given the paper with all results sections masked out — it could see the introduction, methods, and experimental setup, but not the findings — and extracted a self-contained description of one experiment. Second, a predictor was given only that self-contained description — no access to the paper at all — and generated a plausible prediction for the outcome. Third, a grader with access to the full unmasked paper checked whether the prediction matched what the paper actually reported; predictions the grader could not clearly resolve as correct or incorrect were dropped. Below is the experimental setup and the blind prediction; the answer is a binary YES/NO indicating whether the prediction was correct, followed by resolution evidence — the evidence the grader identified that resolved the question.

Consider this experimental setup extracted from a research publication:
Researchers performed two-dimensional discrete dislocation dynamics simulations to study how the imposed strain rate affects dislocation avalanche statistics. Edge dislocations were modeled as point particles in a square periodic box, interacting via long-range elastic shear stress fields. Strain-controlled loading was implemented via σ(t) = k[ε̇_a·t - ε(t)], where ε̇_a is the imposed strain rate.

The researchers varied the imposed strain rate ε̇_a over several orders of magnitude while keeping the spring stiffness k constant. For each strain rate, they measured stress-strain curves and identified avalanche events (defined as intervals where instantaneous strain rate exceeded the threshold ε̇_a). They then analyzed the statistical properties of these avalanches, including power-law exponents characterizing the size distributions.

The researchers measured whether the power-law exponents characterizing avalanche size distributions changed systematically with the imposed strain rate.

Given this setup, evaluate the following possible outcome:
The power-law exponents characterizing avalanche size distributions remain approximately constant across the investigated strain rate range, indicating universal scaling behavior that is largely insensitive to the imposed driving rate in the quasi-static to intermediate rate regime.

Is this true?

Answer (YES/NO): NO